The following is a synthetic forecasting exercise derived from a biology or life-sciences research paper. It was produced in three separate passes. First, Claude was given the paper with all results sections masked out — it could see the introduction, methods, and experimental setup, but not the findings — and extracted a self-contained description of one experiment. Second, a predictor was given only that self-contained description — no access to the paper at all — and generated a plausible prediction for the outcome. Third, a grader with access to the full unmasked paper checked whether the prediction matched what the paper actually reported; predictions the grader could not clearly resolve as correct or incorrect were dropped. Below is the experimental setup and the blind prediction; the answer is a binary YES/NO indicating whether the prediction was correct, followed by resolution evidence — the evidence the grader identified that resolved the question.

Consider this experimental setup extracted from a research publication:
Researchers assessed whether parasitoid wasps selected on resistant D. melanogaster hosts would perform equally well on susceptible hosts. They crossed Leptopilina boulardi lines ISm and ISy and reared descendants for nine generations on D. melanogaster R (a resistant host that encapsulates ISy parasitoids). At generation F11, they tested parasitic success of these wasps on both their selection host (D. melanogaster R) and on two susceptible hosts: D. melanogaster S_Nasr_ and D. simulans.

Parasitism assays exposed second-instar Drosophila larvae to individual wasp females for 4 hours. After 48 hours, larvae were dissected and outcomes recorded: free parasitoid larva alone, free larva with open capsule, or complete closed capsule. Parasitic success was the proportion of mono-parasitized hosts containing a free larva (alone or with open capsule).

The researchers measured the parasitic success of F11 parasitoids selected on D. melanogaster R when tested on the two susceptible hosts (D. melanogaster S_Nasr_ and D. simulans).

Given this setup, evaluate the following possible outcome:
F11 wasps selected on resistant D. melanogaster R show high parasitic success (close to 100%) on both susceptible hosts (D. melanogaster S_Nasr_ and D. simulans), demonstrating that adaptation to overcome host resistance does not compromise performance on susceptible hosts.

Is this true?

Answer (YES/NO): YES